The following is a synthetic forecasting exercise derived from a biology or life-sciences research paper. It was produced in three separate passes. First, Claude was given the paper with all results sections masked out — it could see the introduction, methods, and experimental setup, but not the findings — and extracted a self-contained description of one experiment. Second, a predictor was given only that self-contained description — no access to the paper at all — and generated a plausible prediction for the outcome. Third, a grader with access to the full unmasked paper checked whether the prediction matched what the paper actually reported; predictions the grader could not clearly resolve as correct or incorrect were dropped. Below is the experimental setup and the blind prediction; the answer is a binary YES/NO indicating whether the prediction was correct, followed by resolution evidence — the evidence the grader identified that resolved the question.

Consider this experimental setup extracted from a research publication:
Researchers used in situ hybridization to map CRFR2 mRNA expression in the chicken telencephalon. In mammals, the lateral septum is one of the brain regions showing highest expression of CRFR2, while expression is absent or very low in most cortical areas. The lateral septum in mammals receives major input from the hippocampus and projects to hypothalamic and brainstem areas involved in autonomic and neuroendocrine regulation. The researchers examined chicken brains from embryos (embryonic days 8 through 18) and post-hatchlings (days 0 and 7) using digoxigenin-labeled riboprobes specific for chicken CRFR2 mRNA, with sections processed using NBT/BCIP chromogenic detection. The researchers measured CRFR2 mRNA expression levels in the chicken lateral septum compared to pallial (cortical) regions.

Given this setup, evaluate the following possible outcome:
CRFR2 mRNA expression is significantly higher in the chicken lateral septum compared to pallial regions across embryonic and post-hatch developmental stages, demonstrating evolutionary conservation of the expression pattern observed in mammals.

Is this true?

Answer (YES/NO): NO